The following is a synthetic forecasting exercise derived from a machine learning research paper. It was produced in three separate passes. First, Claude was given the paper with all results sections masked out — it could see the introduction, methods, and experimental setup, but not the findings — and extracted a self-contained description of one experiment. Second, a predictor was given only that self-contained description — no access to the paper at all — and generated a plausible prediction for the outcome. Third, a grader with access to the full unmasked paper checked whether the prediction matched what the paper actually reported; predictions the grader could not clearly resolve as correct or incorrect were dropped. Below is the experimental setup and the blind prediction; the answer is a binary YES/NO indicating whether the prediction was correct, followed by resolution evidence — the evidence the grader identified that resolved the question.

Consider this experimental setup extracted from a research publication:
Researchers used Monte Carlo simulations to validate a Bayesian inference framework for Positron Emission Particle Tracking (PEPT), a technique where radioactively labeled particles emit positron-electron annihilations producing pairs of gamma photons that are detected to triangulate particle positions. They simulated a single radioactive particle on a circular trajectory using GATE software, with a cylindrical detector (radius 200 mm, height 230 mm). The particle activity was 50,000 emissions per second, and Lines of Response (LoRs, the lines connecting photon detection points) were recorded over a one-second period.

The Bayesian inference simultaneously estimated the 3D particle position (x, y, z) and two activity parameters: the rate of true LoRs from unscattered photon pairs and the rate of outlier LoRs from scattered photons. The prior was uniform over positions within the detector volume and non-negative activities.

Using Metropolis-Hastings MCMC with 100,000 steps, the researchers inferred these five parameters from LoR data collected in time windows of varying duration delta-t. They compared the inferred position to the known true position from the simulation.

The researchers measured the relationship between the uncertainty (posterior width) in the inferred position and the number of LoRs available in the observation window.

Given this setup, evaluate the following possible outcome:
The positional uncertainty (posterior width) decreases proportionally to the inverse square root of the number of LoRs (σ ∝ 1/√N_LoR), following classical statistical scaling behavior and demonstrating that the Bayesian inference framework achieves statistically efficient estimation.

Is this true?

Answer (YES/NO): NO